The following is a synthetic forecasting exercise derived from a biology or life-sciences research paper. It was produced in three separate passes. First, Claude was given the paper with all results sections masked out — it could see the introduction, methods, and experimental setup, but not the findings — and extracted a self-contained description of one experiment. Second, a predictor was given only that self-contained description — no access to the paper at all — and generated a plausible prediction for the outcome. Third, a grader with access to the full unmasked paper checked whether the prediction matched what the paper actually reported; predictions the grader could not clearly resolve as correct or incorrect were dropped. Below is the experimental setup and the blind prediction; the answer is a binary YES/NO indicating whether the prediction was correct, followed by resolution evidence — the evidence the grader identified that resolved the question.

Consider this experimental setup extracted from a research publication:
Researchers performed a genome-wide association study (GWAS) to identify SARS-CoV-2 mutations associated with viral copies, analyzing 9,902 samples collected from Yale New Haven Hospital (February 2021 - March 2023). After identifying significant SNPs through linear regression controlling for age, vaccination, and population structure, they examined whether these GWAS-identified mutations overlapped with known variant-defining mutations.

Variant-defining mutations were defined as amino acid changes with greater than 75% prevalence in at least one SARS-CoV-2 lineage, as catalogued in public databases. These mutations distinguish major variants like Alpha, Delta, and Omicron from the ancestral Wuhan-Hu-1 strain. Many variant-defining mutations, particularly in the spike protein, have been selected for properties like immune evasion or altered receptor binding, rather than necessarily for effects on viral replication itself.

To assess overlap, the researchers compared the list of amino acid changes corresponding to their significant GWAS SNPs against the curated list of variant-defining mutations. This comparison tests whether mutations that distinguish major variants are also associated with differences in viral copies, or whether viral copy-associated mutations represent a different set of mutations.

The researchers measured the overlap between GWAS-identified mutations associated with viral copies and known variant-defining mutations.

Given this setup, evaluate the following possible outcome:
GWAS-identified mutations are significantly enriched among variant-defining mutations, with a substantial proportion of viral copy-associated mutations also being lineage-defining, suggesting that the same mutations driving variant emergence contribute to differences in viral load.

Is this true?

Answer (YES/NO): NO